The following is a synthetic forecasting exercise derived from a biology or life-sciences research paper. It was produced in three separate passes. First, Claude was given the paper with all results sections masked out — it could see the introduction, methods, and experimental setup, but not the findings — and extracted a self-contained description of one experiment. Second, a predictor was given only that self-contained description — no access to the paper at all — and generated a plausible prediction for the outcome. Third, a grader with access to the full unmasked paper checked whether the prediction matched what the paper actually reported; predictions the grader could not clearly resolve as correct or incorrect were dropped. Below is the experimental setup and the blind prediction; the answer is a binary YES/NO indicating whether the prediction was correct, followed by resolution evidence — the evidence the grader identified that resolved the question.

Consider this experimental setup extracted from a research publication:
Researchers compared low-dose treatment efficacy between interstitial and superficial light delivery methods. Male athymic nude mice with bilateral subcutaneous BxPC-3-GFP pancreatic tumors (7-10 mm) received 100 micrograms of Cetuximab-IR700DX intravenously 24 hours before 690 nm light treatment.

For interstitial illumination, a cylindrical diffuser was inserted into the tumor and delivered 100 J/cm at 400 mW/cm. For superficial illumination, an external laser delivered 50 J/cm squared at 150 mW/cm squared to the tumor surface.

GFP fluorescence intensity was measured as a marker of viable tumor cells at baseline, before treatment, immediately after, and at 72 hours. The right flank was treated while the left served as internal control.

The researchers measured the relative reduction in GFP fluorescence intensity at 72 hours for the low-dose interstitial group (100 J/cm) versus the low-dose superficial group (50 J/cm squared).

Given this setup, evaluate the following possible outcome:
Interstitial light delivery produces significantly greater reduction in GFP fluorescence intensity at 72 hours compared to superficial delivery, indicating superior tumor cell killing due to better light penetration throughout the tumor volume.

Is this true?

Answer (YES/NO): NO